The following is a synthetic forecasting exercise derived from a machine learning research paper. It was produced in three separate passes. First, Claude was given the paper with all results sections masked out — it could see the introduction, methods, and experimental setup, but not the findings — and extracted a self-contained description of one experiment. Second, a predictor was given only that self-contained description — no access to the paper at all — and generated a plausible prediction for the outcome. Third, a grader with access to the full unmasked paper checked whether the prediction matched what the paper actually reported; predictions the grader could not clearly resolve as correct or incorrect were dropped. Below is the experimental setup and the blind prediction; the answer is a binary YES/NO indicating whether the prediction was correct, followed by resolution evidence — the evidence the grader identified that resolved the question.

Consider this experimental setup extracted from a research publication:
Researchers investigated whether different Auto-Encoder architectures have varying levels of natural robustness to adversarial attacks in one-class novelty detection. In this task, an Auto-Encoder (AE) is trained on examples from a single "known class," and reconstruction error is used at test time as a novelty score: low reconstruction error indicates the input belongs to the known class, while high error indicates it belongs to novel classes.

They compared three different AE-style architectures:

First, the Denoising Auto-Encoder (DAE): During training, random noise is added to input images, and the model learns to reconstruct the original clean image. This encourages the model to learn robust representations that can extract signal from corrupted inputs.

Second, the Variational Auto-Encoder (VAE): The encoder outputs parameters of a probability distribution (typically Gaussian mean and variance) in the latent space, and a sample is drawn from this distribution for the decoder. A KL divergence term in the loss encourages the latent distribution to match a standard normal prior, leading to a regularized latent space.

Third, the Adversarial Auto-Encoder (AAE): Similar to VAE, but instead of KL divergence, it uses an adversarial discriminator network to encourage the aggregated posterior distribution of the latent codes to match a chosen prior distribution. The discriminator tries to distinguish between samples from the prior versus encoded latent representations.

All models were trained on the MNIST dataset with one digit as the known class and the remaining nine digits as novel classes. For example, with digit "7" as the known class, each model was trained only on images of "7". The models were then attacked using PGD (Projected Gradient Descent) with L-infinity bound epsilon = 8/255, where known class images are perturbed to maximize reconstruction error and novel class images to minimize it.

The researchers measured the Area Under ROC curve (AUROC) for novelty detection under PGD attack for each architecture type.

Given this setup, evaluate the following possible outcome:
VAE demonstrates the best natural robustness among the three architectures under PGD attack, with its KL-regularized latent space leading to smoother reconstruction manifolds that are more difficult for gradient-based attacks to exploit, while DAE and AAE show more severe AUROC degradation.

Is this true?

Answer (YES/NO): NO